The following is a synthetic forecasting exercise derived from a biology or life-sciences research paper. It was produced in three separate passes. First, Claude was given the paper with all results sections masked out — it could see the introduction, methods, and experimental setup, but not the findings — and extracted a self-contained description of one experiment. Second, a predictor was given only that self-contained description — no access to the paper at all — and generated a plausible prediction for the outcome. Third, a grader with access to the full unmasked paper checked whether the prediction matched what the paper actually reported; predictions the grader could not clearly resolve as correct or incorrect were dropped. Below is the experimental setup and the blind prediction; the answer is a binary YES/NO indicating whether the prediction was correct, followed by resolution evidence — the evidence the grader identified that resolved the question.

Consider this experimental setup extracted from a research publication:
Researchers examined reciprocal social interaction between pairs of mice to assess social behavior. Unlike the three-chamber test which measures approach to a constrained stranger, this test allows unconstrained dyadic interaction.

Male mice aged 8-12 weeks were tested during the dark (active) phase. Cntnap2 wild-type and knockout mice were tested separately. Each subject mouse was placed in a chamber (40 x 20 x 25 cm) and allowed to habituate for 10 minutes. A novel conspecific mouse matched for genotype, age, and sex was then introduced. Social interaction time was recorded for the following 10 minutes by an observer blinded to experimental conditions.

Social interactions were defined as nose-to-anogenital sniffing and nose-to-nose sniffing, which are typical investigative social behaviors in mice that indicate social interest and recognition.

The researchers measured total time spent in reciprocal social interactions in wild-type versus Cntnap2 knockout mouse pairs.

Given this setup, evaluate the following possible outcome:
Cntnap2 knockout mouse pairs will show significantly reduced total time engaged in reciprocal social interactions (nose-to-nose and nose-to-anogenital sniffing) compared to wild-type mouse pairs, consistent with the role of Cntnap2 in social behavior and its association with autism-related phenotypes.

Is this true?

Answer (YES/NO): YES